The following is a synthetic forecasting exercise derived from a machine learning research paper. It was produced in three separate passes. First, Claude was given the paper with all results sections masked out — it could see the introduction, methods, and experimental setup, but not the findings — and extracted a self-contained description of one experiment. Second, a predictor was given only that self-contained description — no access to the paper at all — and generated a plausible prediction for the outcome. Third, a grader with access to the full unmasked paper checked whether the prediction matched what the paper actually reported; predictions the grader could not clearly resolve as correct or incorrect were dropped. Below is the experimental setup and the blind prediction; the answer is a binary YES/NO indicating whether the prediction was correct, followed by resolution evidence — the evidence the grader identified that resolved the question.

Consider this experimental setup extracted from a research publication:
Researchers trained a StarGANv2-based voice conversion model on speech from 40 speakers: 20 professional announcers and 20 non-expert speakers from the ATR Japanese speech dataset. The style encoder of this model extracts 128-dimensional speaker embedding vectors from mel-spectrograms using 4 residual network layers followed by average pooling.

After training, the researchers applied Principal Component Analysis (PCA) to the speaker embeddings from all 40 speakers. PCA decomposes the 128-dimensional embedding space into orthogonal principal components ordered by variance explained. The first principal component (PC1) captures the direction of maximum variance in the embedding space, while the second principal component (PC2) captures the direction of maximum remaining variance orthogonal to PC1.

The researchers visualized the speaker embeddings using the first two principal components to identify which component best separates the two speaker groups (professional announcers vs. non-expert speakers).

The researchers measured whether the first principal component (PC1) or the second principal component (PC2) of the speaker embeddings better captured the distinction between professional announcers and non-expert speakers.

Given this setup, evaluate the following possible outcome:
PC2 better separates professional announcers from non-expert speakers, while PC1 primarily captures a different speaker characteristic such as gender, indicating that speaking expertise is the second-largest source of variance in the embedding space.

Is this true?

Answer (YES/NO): YES